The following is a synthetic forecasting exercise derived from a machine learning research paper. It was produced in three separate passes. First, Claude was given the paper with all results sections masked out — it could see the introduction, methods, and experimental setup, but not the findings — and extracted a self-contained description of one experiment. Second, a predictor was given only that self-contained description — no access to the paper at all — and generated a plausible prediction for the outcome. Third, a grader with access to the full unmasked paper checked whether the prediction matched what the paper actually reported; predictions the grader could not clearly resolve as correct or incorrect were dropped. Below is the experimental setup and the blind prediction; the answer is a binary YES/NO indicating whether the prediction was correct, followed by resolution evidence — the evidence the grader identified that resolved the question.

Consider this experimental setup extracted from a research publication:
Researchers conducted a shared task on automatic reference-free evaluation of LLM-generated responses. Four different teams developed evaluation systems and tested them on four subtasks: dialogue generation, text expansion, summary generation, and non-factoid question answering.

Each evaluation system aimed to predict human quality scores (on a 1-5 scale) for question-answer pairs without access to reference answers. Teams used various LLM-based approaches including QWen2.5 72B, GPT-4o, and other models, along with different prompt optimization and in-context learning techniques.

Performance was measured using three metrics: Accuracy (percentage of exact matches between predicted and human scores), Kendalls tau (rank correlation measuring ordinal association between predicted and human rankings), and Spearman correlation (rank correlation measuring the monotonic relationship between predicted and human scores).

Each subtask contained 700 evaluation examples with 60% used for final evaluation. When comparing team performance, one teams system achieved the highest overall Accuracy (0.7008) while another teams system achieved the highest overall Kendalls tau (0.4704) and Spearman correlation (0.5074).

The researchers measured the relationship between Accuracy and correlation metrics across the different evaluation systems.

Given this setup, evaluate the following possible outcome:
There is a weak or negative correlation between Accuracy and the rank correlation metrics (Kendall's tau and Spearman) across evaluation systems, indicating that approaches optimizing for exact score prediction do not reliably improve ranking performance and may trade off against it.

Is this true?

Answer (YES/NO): NO